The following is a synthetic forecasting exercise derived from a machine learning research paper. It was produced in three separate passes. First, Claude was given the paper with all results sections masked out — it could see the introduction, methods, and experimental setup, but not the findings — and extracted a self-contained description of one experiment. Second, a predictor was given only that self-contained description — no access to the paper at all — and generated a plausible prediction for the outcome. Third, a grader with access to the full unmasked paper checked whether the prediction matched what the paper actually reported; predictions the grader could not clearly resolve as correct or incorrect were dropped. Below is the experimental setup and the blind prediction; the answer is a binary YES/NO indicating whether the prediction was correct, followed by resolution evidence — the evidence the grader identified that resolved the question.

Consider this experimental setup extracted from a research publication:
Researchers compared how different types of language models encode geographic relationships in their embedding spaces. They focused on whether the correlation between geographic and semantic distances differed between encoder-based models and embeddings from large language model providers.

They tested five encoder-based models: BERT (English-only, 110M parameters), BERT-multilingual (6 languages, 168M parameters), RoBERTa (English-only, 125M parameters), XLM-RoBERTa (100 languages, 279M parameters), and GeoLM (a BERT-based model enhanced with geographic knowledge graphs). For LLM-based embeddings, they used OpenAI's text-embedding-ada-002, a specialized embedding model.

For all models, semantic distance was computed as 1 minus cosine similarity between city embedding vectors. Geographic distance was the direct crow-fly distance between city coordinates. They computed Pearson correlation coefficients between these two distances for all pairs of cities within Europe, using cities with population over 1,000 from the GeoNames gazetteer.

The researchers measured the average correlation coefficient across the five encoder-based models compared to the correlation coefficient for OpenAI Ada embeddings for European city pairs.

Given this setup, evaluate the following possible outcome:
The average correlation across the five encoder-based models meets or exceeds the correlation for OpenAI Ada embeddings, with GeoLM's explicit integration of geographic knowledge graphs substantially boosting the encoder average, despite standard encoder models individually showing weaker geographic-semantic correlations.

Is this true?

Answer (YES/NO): NO